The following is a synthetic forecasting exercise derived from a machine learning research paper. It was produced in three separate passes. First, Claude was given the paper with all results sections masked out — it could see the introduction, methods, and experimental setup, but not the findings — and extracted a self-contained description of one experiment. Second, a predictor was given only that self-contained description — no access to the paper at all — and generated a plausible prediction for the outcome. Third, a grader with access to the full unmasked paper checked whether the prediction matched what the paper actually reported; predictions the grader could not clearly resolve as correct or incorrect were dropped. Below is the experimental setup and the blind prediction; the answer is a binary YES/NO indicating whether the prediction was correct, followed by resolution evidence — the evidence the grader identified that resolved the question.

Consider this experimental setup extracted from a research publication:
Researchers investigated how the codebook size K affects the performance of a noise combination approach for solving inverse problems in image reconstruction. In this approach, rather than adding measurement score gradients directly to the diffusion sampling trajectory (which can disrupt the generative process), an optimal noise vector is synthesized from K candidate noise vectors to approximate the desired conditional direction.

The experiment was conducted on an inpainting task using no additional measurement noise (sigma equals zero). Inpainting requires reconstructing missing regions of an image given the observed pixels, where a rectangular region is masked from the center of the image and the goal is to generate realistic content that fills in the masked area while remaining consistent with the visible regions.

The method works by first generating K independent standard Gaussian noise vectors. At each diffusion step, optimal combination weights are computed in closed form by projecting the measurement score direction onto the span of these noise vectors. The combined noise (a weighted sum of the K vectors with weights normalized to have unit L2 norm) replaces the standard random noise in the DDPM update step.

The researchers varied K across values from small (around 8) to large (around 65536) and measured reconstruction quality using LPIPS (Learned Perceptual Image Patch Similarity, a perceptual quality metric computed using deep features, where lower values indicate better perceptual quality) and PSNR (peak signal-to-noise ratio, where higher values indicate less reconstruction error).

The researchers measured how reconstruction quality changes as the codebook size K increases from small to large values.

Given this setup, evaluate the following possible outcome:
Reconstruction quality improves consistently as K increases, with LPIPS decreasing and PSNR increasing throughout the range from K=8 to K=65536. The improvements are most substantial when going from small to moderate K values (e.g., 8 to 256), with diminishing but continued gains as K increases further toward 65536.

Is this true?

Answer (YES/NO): NO